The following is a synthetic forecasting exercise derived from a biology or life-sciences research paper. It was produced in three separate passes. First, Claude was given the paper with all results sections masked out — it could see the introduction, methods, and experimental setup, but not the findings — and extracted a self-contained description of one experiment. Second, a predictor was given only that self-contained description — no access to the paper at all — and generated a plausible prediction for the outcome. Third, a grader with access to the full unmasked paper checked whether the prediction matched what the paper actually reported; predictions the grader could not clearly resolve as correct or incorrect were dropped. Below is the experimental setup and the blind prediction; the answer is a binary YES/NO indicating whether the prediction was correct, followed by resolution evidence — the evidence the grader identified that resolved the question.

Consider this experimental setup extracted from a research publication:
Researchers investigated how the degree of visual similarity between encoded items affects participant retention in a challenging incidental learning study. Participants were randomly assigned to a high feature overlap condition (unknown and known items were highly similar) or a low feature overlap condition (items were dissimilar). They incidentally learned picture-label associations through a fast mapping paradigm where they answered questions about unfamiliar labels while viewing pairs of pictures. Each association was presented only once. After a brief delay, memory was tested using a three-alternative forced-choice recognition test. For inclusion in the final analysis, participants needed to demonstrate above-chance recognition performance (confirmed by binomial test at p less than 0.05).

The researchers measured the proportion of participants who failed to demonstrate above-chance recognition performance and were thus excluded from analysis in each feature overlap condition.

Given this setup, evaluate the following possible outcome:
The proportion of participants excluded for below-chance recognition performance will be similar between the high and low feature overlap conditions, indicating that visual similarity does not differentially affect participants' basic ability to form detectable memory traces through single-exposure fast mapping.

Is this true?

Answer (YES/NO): NO